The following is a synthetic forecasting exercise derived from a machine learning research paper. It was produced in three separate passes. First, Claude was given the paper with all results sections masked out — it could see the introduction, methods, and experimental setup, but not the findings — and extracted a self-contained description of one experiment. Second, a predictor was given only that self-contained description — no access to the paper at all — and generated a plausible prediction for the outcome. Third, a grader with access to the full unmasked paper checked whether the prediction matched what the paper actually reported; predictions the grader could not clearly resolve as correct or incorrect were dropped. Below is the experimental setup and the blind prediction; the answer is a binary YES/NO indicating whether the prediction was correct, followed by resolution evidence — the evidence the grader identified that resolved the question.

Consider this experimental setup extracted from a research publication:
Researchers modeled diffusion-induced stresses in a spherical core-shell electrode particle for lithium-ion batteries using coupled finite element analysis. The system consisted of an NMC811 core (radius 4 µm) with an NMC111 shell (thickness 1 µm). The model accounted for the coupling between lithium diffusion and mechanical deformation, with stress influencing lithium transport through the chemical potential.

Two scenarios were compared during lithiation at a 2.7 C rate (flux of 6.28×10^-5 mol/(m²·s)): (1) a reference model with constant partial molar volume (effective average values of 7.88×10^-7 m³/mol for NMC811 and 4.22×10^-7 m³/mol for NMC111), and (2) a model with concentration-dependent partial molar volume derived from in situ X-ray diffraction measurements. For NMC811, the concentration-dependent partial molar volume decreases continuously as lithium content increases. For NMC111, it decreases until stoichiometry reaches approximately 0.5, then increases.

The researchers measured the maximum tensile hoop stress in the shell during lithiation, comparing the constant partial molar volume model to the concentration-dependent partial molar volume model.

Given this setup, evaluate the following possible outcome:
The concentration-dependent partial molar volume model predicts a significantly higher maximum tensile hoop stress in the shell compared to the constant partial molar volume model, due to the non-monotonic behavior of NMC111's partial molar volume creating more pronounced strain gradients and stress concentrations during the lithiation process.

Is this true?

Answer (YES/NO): NO